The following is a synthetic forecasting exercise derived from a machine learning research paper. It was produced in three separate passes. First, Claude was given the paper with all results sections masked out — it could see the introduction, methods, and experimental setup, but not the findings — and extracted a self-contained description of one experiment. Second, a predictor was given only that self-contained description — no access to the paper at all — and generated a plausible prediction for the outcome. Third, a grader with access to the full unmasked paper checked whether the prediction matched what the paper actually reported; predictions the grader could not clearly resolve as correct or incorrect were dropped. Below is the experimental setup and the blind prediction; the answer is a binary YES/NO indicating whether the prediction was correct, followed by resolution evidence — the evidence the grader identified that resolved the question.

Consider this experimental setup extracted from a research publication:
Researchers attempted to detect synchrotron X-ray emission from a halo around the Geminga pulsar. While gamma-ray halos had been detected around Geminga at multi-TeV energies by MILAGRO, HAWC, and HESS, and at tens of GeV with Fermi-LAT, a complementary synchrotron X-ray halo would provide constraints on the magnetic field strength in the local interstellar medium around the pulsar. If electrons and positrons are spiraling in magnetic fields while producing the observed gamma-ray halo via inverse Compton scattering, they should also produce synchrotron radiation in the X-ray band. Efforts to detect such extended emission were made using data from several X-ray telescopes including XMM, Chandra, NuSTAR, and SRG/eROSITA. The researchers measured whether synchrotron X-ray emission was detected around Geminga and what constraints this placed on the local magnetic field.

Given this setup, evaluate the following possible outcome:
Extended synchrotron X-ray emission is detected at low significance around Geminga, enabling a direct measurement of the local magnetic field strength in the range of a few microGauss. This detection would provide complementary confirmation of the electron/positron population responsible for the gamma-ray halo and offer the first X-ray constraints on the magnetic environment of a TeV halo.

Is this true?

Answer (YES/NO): NO